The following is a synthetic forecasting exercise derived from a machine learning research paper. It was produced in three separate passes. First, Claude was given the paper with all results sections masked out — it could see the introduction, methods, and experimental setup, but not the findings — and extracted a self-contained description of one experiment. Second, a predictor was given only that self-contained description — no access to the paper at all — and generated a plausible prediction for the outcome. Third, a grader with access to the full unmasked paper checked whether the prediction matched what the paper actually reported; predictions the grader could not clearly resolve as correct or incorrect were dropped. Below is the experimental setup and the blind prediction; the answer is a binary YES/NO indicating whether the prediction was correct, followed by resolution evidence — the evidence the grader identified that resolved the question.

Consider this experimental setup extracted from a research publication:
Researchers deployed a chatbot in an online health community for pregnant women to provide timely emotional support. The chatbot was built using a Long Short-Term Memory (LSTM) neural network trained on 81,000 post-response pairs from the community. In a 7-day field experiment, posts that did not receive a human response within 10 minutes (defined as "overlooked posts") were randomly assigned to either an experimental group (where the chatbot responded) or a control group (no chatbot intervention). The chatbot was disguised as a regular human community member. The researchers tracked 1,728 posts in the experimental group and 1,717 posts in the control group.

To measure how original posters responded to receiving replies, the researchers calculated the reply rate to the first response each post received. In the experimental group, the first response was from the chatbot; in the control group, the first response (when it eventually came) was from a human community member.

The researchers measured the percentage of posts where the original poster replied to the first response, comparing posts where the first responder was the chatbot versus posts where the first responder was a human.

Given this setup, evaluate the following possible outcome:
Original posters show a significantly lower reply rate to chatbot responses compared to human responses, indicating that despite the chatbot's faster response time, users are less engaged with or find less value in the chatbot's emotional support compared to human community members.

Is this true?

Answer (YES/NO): YES